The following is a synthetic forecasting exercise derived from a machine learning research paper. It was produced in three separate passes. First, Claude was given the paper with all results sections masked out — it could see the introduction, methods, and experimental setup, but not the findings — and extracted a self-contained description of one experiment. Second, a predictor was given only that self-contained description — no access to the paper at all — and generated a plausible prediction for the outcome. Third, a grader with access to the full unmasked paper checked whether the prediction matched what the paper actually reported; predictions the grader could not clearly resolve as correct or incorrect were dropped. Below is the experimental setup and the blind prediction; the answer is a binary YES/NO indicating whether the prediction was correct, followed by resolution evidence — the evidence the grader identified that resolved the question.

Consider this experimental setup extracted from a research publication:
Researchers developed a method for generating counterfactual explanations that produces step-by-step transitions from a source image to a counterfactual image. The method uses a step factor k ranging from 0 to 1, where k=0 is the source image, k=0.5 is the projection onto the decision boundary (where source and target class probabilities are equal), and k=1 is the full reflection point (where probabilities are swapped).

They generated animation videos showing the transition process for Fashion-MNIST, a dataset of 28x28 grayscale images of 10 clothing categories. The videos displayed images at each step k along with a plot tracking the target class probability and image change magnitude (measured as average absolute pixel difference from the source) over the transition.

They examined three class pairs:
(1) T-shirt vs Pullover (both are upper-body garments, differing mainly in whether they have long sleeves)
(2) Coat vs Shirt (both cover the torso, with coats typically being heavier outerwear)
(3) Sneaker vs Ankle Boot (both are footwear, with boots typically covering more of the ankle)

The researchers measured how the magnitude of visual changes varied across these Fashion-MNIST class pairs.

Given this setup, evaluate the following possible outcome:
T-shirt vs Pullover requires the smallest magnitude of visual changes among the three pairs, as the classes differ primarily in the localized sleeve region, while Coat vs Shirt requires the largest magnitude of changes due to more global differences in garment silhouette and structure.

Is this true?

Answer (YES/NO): NO